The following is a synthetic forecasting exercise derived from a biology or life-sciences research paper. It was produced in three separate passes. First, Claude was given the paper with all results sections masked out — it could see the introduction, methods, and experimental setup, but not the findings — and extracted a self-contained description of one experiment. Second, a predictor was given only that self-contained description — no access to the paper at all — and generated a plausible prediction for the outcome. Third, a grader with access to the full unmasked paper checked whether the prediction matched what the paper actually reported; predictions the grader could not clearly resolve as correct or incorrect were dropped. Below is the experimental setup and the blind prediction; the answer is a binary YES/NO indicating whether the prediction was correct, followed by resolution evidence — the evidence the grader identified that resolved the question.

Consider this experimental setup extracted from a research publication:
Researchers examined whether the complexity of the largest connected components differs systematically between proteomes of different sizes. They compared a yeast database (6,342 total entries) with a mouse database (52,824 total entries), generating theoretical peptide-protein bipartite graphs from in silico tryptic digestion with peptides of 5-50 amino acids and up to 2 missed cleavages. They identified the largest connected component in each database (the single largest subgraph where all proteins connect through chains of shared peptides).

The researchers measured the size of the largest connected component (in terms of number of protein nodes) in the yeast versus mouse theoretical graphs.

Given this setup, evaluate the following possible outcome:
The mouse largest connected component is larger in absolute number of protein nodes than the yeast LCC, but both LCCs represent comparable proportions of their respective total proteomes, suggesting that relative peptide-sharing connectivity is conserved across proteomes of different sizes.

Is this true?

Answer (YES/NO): NO